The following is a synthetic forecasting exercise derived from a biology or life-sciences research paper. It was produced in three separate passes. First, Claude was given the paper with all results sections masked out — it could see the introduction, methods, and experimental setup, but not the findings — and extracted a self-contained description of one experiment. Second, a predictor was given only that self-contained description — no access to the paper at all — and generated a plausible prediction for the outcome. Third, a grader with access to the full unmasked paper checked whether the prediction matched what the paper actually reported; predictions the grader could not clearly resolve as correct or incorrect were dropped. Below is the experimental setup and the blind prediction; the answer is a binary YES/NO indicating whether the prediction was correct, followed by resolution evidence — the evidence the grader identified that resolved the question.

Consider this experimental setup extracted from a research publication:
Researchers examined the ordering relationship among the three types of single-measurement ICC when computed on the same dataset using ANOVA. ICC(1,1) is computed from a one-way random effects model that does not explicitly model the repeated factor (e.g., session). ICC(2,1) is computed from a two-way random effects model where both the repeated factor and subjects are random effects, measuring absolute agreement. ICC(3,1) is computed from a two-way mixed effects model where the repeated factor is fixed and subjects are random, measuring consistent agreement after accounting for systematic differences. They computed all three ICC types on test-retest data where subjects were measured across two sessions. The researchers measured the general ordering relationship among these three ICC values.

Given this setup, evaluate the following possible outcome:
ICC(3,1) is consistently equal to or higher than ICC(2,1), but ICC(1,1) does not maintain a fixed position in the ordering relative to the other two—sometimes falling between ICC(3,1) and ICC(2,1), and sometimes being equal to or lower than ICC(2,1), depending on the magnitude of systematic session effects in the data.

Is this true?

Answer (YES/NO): NO